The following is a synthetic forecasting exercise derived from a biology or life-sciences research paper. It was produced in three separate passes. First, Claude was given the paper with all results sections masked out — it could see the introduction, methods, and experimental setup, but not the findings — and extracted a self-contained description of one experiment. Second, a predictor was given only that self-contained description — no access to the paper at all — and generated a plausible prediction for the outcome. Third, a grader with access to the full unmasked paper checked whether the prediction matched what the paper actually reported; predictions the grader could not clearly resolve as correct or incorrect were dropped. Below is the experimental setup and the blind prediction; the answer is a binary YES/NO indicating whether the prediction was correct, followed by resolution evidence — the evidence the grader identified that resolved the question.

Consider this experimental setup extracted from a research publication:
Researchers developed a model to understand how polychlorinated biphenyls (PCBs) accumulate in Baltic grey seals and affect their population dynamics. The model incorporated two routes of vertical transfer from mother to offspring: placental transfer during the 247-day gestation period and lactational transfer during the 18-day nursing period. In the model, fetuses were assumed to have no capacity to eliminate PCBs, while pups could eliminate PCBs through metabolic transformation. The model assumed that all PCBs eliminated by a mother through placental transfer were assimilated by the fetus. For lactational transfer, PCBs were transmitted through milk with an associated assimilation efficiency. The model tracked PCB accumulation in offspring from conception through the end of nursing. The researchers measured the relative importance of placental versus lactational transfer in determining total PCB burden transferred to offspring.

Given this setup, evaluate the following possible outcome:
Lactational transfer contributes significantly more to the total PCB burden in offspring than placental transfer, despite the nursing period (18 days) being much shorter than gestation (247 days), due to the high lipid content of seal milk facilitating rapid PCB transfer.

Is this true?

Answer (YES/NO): YES